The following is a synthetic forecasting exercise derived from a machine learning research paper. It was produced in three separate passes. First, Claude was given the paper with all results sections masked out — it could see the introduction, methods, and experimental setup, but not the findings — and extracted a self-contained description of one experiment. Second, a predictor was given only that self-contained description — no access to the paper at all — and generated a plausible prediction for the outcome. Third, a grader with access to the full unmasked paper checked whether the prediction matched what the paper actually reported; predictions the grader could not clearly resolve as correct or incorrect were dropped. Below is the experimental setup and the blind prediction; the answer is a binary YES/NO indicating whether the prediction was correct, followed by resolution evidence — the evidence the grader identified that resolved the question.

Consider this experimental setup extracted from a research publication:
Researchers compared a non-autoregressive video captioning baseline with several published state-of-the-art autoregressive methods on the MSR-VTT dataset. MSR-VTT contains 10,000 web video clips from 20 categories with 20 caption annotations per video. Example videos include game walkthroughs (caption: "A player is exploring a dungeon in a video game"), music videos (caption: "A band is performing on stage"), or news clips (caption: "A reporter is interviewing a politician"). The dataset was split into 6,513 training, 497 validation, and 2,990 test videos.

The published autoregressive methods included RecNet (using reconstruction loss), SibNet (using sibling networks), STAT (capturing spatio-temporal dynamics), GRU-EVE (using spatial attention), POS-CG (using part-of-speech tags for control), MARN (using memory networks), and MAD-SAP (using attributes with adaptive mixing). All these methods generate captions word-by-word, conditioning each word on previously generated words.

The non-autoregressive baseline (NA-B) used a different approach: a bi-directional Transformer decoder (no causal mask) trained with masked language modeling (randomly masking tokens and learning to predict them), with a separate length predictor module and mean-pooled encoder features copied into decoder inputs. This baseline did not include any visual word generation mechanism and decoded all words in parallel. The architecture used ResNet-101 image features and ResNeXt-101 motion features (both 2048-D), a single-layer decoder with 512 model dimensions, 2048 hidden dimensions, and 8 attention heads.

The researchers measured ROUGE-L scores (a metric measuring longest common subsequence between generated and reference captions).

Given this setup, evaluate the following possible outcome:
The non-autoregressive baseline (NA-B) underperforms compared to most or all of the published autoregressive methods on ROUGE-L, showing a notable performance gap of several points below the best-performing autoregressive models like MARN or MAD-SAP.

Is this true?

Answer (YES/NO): NO